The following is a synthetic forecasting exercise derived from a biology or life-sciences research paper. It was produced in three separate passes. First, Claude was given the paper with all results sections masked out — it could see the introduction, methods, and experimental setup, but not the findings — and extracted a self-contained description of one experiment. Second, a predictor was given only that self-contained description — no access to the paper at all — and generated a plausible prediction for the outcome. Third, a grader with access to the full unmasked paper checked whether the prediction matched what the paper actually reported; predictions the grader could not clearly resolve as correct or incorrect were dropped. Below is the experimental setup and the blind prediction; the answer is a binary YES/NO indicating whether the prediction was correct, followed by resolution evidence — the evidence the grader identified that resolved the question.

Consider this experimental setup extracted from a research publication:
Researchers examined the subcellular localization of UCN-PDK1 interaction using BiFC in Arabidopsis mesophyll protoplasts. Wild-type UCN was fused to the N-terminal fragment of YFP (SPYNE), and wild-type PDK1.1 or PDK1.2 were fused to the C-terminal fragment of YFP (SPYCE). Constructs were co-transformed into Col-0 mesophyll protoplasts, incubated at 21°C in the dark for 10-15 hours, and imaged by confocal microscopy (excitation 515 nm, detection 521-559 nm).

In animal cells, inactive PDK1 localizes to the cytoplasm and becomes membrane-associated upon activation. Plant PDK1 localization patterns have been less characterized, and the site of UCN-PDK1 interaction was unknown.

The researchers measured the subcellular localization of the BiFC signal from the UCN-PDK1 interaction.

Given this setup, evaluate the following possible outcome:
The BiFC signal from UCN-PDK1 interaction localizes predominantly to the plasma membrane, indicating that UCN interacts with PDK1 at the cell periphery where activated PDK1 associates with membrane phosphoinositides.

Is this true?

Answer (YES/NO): NO